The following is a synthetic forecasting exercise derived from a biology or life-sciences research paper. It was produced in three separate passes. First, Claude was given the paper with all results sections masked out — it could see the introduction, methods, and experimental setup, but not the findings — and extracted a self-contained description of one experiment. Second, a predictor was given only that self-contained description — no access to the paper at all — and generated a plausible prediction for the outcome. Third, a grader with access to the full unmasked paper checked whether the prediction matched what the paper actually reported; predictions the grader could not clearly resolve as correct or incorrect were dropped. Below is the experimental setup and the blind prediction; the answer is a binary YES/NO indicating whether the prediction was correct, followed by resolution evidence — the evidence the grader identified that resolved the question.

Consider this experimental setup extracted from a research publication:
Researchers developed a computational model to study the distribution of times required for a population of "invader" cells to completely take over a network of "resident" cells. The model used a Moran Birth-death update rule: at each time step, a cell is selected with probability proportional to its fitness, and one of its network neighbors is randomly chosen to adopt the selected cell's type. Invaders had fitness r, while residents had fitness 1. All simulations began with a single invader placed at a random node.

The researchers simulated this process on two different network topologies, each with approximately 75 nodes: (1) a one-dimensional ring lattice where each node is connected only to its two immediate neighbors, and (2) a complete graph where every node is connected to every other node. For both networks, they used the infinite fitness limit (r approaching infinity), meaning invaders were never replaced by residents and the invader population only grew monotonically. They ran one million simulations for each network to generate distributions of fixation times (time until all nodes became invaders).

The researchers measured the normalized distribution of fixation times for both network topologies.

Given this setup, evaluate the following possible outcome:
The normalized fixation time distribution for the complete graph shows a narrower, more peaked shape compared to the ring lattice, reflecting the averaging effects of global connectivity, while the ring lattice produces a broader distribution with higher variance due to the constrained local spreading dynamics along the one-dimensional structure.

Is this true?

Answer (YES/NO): NO